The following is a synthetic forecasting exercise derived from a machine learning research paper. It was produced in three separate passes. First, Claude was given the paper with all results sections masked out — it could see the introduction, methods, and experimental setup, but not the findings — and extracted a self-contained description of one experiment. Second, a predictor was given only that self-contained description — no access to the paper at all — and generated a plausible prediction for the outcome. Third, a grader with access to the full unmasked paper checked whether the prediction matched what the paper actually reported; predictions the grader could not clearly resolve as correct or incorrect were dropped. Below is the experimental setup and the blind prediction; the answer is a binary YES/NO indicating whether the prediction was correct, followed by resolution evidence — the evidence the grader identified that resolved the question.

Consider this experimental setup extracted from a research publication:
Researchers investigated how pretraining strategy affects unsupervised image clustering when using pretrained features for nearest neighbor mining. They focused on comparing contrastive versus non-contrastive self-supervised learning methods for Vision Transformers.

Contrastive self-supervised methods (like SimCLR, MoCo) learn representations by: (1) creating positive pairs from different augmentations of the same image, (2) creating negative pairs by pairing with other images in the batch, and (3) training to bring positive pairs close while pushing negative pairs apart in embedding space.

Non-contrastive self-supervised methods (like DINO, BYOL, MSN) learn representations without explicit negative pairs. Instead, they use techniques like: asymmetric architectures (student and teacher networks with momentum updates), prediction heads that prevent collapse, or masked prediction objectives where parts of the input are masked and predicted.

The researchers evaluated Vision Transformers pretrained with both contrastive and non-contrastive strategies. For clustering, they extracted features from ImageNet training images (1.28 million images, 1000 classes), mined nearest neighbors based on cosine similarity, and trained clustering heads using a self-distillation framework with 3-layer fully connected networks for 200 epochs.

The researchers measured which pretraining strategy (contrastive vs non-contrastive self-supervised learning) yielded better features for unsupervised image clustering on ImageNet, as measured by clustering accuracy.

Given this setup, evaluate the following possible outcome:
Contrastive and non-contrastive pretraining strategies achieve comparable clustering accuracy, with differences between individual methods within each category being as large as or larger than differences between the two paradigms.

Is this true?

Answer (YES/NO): NO